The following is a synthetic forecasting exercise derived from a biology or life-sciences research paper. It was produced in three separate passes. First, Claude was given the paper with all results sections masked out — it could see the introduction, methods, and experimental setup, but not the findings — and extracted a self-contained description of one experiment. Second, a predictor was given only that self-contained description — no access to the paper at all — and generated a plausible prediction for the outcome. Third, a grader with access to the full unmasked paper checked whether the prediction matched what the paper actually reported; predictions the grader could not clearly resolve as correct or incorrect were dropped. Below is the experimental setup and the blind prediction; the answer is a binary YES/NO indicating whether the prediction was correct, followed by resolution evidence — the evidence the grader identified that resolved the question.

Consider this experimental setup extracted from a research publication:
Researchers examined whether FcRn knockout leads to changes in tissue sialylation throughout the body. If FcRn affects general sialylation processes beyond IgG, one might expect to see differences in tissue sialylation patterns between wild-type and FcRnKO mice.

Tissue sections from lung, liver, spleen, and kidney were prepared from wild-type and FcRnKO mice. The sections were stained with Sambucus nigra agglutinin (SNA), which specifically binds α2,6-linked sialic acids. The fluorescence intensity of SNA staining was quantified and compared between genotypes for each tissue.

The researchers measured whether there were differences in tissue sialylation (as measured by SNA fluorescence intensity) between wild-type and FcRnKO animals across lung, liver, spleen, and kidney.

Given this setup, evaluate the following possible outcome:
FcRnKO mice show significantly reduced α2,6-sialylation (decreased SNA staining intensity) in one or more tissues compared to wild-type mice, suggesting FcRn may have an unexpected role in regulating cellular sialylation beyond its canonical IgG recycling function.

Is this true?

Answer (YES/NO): NO